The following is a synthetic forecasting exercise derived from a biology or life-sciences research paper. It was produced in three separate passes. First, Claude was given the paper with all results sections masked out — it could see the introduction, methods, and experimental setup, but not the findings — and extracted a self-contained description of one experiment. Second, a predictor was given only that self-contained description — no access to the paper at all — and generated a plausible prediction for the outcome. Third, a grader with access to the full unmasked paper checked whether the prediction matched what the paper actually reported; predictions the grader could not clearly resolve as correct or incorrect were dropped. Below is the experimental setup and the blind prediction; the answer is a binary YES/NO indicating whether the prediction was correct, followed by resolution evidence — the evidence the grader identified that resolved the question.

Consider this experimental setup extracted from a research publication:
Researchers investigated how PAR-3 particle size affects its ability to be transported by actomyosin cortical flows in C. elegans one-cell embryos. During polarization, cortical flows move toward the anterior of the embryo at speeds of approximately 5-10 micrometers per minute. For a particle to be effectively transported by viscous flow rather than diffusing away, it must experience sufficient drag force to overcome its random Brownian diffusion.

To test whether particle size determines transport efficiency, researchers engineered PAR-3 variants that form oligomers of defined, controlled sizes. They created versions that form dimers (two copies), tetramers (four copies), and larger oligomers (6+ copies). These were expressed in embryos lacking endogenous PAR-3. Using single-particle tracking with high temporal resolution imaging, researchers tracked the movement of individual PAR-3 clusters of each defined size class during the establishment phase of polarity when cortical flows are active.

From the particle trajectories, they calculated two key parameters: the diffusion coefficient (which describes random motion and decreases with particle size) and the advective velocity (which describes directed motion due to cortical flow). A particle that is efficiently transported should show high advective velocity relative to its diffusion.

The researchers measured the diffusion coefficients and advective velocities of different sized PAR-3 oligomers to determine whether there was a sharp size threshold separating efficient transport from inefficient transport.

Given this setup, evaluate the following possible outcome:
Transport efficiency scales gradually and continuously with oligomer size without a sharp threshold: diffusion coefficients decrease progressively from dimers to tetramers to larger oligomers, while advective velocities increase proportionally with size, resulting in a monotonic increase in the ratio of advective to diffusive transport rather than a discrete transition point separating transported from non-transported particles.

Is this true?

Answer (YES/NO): NO